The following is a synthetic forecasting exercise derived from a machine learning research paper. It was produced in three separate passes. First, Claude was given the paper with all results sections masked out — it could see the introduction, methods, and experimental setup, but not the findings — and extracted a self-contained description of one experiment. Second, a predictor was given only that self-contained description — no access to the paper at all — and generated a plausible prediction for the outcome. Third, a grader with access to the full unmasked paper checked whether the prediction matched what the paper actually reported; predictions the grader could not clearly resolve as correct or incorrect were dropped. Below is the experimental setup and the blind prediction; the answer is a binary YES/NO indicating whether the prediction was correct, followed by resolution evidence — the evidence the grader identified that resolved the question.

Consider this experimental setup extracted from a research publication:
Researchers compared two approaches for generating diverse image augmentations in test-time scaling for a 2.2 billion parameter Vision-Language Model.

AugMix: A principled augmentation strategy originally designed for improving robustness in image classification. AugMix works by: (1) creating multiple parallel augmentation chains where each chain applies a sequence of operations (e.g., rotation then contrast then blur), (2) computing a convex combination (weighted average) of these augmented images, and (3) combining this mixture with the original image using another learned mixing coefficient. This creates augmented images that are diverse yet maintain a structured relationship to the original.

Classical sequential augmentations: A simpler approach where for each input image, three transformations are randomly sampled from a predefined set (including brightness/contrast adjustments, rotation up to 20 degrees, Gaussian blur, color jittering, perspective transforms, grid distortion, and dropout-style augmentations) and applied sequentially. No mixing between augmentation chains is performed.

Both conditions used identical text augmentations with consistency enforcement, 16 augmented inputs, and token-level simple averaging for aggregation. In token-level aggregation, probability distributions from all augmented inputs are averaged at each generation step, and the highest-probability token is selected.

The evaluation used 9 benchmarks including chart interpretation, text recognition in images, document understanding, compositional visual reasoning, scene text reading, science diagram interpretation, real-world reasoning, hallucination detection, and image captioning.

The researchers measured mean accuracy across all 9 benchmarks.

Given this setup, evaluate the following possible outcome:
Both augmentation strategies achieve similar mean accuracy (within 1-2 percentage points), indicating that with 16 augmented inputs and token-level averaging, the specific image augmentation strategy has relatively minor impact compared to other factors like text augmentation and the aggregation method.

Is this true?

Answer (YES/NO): YES